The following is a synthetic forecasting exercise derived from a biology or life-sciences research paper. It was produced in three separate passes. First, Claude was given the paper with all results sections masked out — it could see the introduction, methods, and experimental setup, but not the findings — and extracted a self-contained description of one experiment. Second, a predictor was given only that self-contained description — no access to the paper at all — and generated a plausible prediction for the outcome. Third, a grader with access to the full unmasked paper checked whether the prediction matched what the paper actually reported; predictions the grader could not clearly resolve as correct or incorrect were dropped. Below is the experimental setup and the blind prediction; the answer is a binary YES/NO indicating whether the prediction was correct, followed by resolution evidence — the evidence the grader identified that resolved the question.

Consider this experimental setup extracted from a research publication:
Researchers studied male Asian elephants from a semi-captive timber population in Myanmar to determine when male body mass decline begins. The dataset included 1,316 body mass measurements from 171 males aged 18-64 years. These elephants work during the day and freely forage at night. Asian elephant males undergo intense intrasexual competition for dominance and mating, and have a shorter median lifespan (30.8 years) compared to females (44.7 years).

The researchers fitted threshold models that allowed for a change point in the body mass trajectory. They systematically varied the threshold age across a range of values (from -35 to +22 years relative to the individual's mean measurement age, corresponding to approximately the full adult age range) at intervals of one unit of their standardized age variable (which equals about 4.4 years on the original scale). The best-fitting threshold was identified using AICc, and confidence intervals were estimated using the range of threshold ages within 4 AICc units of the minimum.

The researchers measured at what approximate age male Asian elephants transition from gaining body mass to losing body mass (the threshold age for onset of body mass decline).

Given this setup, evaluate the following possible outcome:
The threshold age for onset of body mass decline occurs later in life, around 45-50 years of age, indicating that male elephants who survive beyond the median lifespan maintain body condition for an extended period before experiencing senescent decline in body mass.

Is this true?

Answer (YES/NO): YES